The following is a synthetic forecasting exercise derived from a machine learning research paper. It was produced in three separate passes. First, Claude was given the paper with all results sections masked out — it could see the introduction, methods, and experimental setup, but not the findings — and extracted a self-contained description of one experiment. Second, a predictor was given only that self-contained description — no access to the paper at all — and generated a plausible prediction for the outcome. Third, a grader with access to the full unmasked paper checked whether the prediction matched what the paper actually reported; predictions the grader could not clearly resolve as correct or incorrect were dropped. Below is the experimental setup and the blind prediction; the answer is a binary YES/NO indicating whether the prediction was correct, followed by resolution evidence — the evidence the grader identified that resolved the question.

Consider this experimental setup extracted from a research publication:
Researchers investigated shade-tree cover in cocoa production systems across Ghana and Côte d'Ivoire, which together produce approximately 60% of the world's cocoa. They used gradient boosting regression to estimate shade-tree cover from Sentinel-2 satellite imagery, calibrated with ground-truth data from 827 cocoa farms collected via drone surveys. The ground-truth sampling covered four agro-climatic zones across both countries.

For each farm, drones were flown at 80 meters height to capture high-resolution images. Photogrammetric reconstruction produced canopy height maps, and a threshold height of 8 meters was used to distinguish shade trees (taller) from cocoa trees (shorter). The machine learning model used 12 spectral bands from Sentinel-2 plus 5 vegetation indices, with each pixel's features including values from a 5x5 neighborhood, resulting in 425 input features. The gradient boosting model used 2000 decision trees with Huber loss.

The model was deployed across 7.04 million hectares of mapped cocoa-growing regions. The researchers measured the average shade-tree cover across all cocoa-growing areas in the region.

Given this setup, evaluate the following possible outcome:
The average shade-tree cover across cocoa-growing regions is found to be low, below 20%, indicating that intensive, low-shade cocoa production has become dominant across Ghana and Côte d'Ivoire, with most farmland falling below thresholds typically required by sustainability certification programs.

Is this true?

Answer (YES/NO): YES